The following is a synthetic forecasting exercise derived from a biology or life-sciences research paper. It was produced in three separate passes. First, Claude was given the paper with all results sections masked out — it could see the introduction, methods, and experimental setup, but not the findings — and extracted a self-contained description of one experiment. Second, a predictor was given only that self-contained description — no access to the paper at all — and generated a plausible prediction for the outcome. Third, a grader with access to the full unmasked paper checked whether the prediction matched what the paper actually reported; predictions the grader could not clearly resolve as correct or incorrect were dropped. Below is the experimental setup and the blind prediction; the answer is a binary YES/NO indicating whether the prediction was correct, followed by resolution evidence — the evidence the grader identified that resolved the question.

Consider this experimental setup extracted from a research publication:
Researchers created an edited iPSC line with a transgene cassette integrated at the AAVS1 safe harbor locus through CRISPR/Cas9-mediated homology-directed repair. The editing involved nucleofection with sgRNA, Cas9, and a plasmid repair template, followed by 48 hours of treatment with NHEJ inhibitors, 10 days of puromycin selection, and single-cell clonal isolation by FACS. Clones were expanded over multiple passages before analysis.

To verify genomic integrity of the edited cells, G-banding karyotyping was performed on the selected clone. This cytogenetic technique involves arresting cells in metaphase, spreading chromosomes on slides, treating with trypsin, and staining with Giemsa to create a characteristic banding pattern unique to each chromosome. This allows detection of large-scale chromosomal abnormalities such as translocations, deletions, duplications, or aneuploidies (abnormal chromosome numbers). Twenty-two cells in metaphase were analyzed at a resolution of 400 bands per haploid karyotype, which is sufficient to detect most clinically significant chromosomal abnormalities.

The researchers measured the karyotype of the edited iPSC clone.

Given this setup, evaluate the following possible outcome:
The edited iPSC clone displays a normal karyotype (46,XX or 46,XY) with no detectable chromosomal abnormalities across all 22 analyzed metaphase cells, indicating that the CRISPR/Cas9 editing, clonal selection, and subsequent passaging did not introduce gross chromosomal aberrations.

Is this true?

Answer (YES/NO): YES